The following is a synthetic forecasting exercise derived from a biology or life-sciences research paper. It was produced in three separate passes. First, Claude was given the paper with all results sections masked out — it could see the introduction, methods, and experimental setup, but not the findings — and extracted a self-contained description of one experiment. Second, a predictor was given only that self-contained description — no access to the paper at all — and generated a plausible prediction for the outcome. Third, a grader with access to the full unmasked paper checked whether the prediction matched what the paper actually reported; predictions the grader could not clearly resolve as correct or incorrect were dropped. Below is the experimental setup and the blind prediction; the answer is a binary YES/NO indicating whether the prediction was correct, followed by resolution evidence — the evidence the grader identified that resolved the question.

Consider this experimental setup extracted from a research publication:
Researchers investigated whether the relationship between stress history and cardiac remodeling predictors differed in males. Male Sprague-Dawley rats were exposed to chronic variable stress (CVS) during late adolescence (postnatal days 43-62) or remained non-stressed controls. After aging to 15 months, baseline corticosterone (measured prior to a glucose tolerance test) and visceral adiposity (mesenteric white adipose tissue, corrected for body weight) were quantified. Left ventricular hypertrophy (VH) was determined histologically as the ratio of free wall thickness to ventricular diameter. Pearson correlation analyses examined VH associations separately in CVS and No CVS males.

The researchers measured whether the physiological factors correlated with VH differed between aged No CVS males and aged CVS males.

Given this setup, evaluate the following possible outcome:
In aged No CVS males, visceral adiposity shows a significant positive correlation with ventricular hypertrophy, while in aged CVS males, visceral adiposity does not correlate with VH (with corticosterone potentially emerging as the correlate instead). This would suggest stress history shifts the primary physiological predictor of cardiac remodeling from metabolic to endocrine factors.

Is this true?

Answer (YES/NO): NO